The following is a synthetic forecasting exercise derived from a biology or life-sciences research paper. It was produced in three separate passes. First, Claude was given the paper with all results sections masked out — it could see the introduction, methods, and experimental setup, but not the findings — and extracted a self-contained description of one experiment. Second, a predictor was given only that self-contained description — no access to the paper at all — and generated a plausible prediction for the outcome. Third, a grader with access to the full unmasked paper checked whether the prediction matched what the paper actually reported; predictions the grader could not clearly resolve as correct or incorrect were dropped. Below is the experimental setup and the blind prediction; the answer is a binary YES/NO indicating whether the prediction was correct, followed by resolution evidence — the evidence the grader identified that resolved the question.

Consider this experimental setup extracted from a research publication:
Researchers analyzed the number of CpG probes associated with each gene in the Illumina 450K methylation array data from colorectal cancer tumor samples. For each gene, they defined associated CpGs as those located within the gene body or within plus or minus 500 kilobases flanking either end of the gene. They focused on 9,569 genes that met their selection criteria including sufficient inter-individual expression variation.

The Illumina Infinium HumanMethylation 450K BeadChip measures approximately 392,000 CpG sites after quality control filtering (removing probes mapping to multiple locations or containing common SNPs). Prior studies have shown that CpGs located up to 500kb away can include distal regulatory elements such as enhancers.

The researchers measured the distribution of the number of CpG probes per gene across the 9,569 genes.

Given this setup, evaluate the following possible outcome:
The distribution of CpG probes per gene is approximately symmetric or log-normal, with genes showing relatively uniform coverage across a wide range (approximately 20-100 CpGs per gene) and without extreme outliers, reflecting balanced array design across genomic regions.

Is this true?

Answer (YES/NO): NO